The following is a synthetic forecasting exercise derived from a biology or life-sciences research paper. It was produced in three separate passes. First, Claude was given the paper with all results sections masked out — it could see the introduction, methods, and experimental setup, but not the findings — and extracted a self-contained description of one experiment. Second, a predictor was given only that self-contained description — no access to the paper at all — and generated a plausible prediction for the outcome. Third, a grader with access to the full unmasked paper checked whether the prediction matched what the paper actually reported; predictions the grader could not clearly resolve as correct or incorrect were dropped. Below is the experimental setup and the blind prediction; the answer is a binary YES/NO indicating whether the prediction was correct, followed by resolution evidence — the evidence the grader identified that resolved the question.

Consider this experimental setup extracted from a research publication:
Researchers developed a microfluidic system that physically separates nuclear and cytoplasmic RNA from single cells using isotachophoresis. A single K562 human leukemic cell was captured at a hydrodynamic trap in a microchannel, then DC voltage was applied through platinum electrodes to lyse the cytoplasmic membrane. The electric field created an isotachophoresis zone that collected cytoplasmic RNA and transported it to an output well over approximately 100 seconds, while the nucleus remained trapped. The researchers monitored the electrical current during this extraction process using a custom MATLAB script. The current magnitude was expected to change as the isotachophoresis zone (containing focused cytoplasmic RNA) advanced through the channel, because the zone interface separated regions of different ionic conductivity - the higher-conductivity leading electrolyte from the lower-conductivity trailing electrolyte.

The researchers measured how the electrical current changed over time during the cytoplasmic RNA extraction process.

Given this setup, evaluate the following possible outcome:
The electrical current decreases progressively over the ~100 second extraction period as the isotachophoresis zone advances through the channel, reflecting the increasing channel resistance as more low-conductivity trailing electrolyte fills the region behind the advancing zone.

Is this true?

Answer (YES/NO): YES